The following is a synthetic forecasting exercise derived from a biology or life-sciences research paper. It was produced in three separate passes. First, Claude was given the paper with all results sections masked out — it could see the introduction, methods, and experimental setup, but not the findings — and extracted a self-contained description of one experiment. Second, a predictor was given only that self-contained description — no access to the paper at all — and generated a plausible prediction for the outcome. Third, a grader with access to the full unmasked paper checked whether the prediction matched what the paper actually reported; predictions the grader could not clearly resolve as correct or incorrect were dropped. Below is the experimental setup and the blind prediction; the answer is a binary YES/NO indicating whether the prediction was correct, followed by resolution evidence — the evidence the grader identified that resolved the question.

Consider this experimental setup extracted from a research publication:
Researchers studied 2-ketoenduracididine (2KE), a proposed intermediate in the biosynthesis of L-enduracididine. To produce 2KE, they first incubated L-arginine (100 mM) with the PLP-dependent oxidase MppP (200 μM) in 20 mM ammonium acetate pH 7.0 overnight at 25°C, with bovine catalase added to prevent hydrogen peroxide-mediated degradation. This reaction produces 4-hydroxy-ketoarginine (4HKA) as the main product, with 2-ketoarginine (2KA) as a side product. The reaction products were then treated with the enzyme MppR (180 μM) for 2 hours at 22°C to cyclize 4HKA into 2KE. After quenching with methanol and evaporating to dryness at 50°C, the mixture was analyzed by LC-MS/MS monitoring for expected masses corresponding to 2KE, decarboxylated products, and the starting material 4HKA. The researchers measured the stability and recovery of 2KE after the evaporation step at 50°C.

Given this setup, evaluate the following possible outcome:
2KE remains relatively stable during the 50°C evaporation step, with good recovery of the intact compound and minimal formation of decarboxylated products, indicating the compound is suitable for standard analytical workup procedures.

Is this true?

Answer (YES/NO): NO